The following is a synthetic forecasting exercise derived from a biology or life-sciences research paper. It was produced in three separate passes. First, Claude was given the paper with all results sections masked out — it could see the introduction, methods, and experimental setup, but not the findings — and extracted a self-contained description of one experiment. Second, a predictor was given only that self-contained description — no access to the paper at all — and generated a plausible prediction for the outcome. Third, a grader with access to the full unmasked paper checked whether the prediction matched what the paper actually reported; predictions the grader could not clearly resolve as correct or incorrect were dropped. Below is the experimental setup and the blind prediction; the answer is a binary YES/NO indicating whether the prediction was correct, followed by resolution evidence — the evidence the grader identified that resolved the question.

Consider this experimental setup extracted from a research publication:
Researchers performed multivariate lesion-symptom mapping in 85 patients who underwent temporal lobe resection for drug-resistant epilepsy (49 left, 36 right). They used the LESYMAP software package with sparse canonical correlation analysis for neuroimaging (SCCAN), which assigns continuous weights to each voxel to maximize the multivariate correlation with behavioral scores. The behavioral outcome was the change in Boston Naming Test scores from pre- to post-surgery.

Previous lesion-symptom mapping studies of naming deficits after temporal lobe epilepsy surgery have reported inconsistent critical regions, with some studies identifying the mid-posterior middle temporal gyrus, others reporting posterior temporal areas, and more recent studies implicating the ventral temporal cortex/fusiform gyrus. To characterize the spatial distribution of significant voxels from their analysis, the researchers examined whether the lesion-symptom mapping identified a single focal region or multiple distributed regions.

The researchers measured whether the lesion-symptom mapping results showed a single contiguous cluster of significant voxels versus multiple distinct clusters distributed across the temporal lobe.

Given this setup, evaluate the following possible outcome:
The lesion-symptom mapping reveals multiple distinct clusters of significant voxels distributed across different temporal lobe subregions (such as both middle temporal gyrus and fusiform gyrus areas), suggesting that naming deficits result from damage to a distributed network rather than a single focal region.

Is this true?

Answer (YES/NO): NO